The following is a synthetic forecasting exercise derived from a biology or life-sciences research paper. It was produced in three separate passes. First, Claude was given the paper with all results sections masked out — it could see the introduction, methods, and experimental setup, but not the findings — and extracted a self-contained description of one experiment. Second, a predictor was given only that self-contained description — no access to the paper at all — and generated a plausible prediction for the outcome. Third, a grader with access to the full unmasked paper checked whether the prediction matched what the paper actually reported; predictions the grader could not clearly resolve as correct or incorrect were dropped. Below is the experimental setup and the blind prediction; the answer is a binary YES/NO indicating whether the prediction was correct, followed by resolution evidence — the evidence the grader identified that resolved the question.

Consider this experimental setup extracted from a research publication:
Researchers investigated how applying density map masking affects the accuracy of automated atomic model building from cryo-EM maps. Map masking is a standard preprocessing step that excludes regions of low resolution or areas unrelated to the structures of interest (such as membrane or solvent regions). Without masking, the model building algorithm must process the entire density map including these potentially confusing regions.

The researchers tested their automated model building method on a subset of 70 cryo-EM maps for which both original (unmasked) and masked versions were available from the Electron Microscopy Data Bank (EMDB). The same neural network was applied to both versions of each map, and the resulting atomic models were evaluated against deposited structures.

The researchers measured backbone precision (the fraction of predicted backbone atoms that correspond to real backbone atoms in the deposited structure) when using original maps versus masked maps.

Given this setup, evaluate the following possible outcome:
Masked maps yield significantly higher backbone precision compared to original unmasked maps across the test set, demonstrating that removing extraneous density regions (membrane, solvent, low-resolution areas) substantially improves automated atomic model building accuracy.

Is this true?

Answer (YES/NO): NO